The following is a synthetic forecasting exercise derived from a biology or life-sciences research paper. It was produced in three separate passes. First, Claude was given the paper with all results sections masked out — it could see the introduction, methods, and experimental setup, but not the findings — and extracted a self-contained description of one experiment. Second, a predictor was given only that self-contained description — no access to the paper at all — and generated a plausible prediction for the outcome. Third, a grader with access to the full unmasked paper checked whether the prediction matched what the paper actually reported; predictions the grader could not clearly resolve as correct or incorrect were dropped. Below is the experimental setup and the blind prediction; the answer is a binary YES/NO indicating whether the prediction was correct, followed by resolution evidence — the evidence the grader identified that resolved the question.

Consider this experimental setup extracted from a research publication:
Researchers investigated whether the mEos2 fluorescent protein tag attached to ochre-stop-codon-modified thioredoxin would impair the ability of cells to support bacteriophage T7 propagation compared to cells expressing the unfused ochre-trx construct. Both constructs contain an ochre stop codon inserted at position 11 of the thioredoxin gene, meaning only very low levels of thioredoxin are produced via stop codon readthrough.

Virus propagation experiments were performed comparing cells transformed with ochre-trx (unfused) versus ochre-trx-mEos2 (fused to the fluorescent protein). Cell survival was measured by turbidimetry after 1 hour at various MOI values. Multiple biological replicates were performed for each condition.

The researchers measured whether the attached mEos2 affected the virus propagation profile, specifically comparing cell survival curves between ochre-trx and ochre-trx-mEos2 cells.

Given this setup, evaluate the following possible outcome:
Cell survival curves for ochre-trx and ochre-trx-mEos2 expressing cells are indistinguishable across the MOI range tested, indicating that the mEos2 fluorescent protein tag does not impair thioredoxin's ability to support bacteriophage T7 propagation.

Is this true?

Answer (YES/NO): NO